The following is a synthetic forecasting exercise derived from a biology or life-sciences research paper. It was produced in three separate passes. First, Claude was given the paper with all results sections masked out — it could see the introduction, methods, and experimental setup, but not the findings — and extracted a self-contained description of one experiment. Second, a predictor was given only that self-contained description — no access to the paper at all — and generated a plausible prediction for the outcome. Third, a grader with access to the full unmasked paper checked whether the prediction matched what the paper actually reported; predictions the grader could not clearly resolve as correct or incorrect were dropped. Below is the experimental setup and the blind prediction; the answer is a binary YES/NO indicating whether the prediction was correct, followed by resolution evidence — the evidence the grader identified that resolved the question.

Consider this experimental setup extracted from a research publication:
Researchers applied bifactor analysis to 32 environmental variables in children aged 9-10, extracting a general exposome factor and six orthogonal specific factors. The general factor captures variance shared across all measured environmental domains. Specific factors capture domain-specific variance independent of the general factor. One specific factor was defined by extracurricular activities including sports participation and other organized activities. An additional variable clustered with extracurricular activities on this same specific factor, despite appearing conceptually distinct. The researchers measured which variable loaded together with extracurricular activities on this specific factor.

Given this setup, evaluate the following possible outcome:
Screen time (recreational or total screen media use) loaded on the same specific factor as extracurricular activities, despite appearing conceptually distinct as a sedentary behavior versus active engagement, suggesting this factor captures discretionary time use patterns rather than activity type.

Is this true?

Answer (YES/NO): NO